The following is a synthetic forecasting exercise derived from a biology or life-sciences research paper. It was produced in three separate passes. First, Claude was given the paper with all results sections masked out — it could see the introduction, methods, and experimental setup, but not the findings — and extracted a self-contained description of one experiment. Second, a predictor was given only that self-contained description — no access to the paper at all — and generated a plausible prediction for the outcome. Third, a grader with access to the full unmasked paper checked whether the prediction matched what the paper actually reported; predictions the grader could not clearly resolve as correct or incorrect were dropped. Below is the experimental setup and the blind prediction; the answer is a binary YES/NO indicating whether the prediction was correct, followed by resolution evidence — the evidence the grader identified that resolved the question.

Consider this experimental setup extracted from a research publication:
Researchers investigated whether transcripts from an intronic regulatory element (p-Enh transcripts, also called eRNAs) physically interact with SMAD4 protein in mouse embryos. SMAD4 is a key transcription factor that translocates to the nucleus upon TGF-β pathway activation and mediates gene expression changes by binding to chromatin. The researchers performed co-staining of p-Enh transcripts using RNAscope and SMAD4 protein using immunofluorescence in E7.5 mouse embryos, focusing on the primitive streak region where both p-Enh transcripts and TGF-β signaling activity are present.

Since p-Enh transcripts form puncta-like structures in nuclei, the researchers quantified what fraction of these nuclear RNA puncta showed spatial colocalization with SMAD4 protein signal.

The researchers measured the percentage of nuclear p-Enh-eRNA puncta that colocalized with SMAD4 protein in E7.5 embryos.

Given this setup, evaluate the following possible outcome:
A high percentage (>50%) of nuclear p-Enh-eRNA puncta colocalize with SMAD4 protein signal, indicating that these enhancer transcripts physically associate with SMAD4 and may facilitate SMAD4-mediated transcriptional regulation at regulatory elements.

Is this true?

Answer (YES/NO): NO